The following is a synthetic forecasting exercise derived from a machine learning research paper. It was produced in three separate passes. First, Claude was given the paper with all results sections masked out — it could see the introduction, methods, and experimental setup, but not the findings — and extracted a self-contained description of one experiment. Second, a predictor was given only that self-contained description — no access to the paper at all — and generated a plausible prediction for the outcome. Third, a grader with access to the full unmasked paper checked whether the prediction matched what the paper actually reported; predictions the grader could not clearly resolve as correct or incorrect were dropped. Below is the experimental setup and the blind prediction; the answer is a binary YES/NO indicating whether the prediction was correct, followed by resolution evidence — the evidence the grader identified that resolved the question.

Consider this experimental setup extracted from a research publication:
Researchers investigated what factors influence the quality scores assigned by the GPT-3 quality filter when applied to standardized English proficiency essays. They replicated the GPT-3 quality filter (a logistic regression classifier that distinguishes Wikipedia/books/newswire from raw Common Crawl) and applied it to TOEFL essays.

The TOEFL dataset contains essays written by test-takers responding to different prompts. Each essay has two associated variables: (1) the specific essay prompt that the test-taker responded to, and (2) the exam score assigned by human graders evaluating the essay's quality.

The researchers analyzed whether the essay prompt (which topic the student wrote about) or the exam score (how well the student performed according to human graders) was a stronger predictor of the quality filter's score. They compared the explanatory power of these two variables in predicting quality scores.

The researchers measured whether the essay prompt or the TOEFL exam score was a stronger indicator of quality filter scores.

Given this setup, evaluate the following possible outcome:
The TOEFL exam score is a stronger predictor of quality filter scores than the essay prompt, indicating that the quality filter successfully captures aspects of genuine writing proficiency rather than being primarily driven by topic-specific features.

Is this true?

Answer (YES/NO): NO